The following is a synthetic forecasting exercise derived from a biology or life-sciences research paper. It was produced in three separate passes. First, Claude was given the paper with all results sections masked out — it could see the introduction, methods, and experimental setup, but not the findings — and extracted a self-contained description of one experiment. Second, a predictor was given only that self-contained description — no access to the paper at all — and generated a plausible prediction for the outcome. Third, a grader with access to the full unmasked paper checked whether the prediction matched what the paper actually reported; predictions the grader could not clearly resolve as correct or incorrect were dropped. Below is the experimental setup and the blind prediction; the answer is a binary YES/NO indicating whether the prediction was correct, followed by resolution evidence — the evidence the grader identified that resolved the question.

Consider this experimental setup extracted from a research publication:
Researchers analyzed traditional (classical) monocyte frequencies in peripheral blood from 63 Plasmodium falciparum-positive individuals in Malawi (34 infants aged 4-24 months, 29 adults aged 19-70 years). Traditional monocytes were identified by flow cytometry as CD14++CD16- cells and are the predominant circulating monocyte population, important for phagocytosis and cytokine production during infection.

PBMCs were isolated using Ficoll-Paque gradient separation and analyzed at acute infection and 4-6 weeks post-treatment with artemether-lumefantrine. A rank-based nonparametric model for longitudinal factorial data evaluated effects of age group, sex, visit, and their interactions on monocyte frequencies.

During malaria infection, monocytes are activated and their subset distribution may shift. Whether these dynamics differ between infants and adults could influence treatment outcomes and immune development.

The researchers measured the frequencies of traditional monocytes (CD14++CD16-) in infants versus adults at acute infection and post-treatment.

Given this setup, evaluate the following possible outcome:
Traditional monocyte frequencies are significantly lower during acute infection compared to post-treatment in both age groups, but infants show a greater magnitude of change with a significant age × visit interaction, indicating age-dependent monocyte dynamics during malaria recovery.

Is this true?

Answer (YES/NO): NO